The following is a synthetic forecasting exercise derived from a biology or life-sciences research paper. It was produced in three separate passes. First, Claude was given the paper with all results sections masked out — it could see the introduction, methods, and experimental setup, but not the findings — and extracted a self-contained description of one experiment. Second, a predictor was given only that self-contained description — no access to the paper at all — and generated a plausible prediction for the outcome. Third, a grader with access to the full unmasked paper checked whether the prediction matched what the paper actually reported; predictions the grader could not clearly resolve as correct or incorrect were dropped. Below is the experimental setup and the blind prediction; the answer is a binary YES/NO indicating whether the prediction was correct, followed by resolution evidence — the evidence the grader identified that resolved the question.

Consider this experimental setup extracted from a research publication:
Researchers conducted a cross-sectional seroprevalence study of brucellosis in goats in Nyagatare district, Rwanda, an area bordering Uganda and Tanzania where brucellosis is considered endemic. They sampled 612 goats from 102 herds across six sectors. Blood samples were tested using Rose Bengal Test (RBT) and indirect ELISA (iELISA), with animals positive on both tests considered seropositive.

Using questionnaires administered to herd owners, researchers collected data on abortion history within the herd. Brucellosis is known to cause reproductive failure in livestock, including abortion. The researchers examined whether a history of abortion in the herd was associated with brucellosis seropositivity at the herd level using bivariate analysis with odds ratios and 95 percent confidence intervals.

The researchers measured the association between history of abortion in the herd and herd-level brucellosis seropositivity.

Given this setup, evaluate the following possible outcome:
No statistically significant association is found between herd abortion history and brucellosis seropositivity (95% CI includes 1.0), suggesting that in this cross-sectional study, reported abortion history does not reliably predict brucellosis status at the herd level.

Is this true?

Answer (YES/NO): NO